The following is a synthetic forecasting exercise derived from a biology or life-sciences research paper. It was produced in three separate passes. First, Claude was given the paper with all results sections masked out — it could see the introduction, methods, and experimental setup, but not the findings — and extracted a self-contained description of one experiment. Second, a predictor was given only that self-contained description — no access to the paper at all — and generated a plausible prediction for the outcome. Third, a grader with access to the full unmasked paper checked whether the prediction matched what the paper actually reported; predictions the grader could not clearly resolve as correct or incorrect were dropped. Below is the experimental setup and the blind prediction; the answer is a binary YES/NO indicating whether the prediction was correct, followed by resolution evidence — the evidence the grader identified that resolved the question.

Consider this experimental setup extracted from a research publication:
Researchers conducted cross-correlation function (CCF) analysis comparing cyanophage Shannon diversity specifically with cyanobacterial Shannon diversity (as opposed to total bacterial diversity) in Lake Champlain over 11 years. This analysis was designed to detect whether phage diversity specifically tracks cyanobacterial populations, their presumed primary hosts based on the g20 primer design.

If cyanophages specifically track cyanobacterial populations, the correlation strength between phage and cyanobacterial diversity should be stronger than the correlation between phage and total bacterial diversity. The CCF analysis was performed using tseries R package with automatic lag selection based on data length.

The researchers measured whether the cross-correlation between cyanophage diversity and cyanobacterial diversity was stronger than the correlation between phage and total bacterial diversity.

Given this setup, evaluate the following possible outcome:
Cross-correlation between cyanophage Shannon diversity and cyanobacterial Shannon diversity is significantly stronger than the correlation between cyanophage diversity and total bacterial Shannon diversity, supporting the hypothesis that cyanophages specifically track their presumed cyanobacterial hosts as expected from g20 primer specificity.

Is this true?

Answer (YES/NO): YES